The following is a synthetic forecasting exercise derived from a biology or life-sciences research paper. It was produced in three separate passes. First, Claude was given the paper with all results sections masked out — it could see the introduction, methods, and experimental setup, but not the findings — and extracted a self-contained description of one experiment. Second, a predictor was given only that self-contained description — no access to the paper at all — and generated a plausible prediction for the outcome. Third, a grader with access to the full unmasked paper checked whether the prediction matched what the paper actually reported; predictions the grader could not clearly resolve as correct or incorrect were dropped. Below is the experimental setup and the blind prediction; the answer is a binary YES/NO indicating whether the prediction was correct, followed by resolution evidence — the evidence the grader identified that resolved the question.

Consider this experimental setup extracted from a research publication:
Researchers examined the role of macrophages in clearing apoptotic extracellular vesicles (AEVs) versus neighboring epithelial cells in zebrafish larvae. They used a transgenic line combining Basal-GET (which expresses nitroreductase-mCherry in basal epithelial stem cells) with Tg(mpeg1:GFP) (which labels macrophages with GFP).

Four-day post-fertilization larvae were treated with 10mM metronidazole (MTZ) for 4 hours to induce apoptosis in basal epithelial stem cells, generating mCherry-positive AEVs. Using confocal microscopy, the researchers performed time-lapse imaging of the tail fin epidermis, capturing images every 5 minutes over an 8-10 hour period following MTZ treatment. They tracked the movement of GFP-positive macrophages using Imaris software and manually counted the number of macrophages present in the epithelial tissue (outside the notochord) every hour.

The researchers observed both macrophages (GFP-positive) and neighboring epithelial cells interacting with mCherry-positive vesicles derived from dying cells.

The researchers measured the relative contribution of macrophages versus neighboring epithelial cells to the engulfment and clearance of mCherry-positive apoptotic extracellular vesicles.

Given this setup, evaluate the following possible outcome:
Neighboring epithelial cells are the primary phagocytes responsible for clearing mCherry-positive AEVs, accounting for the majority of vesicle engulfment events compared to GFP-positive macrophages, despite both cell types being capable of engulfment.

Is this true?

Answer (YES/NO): YES